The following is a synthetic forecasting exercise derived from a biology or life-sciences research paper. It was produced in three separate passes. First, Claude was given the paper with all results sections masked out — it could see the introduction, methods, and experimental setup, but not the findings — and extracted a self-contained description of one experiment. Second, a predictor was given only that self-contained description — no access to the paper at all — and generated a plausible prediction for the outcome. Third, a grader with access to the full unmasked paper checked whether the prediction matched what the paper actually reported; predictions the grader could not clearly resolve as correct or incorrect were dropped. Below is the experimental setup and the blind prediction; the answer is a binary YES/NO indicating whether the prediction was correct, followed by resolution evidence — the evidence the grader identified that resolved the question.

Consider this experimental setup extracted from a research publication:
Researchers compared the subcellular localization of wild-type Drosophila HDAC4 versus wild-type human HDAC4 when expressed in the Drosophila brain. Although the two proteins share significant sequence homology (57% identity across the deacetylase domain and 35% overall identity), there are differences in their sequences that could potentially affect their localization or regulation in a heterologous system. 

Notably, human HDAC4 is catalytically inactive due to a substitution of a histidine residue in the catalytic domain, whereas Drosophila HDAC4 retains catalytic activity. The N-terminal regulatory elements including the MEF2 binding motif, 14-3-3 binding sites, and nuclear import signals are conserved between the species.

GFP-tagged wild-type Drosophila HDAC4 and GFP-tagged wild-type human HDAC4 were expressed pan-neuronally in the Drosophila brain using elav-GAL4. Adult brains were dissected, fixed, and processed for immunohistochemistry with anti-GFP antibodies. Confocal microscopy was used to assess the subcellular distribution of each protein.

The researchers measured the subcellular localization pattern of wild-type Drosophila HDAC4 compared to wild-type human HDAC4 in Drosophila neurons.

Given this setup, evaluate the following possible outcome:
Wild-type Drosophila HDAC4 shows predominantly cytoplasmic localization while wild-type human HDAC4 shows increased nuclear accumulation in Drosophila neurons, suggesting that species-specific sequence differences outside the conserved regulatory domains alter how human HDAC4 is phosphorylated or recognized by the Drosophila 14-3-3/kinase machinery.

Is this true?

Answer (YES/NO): NO